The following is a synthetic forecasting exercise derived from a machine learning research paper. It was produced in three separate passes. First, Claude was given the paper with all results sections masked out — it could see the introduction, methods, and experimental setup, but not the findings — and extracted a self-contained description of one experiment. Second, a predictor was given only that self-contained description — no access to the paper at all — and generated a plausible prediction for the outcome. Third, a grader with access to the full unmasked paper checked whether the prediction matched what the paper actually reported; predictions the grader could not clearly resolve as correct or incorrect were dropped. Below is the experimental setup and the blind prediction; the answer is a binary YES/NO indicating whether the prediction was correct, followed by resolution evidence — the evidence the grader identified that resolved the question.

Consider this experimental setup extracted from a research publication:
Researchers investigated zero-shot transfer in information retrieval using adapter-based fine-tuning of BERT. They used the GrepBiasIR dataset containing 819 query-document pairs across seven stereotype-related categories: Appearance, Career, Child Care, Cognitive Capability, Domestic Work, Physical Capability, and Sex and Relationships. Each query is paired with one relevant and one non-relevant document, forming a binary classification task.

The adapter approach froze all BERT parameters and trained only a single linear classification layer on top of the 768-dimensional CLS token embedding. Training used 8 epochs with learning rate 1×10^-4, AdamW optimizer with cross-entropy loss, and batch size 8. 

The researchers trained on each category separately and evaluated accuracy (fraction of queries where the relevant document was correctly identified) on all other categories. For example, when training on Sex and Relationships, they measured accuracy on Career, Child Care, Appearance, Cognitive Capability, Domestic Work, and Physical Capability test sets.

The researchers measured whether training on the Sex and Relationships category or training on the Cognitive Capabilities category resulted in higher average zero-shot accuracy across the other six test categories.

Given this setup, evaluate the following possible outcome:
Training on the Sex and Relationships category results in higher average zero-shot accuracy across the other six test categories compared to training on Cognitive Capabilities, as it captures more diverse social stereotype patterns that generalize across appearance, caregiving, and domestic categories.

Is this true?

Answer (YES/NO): YES